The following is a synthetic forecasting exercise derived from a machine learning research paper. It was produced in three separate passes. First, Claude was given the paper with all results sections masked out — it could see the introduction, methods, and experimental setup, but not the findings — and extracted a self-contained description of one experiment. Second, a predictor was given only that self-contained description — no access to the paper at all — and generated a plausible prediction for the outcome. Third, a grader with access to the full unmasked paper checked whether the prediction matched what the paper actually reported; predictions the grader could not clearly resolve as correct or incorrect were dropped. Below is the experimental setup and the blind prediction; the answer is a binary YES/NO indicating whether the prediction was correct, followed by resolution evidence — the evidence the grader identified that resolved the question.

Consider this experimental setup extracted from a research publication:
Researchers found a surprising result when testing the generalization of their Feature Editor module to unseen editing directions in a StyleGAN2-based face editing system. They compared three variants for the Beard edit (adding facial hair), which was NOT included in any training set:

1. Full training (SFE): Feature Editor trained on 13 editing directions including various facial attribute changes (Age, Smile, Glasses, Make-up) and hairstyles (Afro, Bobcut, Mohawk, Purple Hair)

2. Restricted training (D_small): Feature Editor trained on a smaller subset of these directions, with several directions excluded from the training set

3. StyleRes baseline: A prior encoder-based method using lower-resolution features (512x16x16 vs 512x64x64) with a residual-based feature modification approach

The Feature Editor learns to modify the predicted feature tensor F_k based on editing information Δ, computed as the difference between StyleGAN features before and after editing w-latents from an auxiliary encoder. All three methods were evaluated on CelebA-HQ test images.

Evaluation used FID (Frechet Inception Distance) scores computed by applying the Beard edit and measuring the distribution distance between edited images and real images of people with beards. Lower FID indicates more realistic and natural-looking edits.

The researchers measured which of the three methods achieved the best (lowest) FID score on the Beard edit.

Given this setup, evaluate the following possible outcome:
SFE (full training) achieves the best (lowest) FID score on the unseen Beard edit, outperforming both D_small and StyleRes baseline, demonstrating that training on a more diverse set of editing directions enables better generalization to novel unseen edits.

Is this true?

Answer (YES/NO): NO